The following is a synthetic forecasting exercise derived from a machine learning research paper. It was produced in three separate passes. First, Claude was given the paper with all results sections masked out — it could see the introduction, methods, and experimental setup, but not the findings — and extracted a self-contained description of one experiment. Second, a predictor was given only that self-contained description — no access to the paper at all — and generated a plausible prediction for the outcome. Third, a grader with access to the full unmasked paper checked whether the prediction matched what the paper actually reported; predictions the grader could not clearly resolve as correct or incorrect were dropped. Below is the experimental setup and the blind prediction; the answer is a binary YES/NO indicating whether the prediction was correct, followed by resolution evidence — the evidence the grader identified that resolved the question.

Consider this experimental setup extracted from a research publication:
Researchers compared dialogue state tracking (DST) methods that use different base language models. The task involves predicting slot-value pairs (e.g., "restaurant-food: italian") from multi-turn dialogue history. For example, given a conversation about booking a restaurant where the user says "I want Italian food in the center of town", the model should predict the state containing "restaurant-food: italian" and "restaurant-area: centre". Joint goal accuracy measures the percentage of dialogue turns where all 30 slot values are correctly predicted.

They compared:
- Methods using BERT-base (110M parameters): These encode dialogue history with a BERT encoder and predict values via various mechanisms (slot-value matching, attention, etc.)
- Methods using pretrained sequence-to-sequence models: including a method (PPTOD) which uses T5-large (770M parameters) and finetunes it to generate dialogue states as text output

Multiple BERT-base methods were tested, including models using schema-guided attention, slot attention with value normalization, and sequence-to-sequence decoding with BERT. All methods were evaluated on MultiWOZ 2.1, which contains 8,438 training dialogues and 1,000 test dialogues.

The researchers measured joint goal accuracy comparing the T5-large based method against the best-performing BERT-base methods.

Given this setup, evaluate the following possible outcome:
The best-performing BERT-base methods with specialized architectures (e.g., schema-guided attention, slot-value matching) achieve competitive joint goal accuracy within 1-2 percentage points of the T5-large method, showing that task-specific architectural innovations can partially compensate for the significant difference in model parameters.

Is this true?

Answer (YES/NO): YES